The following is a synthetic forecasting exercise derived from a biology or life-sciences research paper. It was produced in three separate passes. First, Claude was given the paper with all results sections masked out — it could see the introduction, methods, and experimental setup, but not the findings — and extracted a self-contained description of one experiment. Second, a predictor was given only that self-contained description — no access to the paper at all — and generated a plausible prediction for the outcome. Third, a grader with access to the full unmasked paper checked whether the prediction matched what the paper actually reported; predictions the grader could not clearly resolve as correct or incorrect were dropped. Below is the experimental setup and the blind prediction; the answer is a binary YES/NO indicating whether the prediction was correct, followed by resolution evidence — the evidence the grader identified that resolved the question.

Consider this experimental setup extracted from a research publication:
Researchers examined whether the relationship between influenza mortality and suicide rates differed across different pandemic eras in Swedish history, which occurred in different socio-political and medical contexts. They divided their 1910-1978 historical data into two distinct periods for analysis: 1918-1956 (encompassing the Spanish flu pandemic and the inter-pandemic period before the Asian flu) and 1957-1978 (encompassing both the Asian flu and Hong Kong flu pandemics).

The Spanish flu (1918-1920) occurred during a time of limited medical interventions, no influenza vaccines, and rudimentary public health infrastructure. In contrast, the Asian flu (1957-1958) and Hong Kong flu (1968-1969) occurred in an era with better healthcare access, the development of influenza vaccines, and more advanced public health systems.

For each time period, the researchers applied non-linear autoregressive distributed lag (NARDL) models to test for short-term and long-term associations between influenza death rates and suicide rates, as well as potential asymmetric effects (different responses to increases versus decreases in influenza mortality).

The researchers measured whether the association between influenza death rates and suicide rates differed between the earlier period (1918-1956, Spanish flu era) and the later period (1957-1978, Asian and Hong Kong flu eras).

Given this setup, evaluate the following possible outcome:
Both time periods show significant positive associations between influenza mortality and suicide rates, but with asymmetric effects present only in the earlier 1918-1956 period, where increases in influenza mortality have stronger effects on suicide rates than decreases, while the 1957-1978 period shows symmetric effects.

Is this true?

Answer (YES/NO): NO